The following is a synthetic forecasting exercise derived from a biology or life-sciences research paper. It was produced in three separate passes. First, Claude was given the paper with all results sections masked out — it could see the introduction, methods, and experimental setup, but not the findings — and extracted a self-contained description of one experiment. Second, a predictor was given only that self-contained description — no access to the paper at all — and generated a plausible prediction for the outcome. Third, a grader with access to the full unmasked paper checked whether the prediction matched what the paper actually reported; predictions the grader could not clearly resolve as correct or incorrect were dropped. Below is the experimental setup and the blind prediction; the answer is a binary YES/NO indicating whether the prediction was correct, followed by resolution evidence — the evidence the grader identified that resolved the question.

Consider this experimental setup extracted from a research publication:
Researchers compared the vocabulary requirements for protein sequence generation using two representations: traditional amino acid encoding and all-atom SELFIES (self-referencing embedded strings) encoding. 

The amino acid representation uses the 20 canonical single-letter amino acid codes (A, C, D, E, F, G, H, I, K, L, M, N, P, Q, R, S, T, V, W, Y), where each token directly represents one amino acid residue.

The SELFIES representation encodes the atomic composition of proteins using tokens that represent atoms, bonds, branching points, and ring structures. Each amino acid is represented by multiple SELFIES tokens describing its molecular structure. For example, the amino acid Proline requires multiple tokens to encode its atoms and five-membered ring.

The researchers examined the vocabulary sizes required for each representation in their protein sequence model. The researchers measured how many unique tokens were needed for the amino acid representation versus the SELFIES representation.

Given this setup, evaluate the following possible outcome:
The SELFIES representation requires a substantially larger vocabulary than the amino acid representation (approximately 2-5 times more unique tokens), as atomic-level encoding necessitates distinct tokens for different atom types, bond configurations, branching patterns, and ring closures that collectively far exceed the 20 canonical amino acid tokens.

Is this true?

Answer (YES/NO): NO